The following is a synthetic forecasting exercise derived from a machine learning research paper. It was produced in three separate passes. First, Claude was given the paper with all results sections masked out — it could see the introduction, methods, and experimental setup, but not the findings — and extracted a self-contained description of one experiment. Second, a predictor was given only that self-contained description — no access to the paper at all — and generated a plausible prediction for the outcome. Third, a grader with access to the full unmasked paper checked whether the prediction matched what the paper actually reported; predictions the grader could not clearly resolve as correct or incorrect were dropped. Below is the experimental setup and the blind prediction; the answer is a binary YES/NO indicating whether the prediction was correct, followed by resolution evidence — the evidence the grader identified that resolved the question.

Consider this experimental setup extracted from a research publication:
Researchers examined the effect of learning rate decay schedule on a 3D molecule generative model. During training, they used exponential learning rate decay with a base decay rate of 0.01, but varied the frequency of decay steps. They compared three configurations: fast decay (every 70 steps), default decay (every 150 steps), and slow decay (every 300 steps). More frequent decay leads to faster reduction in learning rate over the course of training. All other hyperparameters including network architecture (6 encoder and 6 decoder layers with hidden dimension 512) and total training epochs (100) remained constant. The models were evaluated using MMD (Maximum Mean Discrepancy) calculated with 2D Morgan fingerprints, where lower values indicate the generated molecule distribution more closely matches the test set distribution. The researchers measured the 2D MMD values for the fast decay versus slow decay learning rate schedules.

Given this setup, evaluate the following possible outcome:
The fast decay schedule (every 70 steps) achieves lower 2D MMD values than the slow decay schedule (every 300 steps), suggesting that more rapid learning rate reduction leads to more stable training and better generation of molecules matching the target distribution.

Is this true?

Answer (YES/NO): NO